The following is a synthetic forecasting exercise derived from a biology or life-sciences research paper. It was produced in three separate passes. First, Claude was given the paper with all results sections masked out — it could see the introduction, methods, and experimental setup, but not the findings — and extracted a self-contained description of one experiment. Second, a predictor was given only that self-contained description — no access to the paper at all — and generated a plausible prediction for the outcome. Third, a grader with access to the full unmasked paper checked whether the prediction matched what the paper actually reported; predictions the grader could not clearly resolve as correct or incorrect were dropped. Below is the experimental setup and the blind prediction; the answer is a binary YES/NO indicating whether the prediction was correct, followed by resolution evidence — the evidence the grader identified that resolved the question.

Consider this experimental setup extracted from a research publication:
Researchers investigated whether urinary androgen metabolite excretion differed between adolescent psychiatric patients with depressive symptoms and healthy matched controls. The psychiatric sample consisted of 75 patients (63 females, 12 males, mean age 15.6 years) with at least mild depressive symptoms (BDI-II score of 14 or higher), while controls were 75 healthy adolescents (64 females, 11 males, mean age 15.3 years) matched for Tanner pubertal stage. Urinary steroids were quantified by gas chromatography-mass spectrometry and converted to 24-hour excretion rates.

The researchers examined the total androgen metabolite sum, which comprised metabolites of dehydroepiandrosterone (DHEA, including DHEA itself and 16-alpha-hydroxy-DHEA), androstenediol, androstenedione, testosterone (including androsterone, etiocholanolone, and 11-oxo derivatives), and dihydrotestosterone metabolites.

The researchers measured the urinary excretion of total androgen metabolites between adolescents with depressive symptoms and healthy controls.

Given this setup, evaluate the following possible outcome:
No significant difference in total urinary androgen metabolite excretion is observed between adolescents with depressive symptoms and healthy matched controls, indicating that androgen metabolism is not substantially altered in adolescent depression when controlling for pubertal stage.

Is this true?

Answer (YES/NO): NO